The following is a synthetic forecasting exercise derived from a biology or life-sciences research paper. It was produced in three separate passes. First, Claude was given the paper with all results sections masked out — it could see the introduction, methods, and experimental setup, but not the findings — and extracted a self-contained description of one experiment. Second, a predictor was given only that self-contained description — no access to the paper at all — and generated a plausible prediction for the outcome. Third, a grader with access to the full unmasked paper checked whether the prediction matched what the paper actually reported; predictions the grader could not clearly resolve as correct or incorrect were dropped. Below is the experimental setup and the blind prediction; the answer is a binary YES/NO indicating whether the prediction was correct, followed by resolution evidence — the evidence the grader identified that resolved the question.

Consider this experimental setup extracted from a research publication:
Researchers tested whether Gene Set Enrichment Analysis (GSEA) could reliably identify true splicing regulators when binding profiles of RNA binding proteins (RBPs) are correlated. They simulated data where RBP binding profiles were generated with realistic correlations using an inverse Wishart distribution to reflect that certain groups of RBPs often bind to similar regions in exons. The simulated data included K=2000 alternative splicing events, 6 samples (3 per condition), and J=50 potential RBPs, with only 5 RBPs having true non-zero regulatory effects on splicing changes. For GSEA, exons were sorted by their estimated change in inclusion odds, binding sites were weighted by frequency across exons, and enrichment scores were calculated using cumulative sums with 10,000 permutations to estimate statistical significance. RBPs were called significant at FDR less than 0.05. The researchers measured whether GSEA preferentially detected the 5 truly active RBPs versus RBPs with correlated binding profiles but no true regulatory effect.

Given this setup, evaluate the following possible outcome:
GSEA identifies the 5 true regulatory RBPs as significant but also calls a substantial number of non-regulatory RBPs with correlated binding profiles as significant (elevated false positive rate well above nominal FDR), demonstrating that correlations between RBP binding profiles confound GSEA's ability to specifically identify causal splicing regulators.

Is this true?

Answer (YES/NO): YES